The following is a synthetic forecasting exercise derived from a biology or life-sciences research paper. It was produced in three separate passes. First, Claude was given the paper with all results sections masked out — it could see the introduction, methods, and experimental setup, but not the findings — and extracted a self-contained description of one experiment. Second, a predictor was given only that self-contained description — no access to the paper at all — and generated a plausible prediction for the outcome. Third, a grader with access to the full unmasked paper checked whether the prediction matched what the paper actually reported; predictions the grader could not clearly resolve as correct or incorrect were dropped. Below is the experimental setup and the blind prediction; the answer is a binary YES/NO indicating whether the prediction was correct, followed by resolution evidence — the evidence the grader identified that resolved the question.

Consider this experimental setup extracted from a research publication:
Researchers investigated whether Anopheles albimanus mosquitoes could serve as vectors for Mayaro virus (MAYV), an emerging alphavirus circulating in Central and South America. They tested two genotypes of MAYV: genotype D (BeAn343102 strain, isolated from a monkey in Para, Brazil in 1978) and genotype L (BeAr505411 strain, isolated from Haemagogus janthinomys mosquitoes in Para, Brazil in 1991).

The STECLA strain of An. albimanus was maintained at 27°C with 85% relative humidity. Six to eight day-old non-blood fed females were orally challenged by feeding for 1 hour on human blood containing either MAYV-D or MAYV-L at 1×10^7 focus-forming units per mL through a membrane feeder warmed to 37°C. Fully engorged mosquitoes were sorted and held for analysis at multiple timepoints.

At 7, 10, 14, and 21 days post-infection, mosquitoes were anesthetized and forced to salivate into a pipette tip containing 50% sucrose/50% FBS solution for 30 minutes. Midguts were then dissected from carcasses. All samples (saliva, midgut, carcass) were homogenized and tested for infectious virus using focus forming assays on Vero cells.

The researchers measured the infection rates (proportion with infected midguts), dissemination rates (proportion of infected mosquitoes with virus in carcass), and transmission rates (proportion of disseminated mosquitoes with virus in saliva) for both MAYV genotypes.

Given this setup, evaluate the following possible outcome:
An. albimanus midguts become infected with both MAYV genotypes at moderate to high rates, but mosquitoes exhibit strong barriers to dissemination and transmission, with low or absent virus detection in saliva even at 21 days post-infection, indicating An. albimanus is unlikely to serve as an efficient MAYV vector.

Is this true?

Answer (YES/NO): NO